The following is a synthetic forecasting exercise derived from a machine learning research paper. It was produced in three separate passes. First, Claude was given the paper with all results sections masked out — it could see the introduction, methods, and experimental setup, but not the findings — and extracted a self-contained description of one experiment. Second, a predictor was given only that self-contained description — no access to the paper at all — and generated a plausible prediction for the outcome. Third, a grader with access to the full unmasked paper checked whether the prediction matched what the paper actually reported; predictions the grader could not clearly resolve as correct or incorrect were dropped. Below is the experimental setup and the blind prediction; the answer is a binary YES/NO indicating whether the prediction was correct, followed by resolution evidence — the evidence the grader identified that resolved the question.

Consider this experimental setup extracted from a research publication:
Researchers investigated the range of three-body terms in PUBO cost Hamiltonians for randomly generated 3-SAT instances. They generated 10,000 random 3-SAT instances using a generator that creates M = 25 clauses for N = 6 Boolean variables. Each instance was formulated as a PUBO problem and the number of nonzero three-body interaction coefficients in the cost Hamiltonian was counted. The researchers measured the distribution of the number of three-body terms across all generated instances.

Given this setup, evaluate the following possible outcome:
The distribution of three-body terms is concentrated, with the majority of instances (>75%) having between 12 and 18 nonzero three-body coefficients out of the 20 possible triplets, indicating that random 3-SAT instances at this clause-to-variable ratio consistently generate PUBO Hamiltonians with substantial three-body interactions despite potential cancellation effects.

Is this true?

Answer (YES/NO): NO